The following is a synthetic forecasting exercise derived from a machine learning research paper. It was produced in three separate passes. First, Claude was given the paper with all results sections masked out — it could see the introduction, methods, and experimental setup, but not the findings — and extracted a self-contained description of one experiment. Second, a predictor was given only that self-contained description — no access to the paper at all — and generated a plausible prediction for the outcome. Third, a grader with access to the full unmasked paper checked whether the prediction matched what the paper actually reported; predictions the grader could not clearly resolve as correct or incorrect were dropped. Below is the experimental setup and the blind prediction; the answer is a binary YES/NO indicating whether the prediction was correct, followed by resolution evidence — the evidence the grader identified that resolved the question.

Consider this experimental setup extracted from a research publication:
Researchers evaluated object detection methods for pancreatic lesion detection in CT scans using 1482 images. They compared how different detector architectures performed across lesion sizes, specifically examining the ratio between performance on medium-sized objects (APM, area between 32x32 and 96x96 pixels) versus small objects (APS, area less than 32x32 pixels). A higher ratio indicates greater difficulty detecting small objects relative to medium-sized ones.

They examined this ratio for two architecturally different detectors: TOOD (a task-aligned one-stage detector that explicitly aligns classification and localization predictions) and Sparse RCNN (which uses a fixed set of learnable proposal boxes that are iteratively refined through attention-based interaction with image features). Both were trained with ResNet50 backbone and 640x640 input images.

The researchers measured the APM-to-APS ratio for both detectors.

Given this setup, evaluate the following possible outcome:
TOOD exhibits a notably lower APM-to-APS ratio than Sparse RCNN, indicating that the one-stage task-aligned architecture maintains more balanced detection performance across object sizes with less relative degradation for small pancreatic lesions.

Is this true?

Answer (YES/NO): YES